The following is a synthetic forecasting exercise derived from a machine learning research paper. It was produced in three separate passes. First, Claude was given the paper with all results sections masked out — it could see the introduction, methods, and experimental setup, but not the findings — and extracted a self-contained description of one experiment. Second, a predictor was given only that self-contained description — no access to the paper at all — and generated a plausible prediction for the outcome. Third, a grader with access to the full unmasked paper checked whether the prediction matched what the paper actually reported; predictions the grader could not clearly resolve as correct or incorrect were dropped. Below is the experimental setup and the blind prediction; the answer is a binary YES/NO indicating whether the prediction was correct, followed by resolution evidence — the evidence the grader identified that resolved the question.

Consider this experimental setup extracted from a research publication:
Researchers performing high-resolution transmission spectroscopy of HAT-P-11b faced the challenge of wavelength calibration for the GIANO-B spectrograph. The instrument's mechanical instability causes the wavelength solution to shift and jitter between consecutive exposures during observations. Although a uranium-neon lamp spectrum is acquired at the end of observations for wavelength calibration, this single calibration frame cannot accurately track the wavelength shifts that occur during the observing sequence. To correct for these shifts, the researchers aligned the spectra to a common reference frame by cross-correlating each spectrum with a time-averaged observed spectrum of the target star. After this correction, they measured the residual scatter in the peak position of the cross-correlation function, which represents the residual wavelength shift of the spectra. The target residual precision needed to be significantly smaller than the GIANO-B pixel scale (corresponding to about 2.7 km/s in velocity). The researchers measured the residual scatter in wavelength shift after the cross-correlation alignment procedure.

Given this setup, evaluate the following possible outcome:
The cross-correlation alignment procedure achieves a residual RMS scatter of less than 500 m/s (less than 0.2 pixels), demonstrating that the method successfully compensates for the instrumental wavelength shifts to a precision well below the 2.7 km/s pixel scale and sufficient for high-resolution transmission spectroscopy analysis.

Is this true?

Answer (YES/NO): YES